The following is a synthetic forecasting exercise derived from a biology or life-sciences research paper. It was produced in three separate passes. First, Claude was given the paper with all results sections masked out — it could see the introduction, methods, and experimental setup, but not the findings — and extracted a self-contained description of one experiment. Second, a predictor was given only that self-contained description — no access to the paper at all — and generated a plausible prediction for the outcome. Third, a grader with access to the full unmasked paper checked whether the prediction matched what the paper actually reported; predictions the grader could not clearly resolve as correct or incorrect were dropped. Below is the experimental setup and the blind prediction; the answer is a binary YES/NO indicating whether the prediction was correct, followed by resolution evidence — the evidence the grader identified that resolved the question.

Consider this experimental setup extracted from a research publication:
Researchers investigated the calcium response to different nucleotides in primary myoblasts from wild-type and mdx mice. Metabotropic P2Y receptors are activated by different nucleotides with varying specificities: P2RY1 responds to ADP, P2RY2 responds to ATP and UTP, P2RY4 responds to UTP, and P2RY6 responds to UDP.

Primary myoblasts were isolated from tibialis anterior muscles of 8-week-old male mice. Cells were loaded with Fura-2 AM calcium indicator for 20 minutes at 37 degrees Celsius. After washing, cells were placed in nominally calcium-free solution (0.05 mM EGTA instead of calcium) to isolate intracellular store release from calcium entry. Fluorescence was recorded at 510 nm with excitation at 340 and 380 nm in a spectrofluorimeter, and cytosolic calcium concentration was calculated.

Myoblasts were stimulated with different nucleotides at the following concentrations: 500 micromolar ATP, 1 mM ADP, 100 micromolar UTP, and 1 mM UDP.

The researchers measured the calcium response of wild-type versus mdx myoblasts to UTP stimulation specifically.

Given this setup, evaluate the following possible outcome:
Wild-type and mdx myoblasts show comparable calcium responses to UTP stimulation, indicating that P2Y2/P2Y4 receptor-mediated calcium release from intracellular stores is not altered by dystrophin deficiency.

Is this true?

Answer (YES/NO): NO